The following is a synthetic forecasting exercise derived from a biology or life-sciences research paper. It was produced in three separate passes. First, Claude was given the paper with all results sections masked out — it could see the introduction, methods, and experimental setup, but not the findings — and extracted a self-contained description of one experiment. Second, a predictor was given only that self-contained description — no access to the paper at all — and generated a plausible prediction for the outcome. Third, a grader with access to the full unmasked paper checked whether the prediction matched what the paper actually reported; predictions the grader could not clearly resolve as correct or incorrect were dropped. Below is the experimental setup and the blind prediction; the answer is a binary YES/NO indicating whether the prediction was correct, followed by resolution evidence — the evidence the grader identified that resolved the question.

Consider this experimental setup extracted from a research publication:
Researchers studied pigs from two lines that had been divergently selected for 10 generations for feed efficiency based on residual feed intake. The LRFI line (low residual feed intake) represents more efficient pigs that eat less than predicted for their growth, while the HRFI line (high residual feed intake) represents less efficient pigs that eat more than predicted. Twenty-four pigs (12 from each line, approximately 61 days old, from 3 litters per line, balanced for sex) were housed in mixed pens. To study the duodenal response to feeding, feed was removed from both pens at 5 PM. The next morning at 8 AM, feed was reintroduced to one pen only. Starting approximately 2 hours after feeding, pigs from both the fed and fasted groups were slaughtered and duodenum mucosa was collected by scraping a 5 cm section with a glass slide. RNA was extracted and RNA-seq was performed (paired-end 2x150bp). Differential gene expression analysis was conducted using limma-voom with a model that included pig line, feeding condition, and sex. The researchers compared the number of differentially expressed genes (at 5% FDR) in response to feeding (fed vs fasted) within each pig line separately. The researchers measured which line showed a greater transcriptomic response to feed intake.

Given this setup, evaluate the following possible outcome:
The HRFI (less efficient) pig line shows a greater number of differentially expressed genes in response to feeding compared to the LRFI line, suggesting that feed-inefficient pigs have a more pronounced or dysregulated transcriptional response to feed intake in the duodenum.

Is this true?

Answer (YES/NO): NO